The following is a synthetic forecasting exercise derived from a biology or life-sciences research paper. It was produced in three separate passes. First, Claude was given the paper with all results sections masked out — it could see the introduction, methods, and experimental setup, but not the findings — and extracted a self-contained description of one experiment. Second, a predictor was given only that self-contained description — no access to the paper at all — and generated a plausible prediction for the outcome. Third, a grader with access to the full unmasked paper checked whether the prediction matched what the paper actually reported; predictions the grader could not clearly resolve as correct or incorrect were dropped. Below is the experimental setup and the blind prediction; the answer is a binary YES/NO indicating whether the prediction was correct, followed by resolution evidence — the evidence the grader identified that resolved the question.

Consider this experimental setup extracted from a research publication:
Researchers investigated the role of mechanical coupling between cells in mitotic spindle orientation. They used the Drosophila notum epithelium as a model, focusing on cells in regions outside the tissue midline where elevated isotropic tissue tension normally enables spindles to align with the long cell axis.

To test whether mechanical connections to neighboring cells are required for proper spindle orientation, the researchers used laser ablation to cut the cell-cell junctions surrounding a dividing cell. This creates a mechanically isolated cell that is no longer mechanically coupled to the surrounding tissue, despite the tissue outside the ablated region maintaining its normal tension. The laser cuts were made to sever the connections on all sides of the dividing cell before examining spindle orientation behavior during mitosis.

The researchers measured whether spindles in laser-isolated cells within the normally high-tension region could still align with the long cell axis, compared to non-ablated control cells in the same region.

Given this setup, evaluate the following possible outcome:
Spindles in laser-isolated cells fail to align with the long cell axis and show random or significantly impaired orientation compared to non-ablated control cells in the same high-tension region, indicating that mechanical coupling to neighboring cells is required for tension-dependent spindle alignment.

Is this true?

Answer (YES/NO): YES